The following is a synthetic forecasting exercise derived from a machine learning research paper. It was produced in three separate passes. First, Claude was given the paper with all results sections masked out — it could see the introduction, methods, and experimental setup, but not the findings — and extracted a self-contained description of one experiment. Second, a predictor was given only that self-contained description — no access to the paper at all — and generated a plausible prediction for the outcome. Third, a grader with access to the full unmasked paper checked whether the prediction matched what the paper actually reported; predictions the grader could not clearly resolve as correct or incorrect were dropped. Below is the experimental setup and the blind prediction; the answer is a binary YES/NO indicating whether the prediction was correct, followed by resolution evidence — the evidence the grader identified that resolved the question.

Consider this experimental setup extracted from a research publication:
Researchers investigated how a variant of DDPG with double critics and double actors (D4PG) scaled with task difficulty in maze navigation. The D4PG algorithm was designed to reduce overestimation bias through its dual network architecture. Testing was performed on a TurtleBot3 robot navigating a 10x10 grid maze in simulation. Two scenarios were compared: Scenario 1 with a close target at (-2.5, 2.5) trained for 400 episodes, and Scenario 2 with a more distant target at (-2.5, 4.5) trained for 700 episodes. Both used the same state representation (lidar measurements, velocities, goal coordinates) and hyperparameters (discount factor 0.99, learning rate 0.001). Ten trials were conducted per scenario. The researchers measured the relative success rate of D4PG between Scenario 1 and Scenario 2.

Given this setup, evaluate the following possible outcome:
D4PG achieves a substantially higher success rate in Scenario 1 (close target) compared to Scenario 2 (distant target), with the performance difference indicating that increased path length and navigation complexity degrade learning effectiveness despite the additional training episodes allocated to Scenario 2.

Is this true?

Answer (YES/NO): YES